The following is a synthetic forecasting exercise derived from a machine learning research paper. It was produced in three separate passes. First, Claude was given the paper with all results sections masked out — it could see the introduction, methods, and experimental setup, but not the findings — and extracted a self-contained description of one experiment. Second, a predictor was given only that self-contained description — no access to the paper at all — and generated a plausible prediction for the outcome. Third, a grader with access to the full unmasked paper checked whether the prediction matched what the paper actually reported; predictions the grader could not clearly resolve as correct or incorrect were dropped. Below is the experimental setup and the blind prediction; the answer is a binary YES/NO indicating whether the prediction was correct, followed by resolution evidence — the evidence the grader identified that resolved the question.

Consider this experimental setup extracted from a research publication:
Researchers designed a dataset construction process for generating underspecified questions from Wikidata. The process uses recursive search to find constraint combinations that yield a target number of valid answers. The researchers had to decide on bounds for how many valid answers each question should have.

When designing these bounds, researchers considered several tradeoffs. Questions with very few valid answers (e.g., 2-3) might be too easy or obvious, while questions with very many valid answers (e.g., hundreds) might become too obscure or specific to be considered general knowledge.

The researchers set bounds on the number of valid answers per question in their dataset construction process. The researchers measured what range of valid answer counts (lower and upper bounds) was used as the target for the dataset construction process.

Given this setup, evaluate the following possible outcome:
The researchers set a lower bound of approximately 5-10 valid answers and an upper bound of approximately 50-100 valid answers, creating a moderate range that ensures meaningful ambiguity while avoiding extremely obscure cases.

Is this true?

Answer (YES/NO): NO